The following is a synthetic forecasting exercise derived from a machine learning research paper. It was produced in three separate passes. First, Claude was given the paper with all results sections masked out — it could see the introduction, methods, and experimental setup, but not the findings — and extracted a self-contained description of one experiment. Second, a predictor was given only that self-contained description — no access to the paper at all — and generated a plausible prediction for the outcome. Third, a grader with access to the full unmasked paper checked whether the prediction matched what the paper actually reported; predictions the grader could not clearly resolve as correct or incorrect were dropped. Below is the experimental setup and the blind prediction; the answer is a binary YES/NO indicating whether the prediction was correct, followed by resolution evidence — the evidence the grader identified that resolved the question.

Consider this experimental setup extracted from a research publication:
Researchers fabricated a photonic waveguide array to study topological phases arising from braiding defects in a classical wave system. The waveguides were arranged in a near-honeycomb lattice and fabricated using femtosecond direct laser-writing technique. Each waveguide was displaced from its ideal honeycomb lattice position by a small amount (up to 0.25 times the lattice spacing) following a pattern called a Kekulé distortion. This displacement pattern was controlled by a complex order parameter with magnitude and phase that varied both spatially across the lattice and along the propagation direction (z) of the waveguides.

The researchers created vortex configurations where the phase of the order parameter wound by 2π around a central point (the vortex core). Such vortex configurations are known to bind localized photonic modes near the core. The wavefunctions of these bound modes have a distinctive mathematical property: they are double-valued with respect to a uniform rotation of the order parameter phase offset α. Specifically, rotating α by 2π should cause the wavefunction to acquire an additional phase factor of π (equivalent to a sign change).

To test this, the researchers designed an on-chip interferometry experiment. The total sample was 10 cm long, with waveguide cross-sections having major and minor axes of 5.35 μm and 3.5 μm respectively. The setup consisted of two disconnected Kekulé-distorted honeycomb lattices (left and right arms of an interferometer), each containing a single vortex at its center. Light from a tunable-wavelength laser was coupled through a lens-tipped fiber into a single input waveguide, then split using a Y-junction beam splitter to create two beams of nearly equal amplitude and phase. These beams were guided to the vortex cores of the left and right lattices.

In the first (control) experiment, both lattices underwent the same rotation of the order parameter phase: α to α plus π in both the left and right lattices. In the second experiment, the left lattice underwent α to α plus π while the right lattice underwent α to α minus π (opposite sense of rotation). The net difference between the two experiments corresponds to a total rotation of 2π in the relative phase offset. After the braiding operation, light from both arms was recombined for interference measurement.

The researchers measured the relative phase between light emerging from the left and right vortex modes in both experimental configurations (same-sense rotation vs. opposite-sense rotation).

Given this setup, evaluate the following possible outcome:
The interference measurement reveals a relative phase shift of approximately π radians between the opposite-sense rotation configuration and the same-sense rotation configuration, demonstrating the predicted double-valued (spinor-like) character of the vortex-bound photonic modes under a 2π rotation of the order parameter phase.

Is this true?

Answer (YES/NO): YES